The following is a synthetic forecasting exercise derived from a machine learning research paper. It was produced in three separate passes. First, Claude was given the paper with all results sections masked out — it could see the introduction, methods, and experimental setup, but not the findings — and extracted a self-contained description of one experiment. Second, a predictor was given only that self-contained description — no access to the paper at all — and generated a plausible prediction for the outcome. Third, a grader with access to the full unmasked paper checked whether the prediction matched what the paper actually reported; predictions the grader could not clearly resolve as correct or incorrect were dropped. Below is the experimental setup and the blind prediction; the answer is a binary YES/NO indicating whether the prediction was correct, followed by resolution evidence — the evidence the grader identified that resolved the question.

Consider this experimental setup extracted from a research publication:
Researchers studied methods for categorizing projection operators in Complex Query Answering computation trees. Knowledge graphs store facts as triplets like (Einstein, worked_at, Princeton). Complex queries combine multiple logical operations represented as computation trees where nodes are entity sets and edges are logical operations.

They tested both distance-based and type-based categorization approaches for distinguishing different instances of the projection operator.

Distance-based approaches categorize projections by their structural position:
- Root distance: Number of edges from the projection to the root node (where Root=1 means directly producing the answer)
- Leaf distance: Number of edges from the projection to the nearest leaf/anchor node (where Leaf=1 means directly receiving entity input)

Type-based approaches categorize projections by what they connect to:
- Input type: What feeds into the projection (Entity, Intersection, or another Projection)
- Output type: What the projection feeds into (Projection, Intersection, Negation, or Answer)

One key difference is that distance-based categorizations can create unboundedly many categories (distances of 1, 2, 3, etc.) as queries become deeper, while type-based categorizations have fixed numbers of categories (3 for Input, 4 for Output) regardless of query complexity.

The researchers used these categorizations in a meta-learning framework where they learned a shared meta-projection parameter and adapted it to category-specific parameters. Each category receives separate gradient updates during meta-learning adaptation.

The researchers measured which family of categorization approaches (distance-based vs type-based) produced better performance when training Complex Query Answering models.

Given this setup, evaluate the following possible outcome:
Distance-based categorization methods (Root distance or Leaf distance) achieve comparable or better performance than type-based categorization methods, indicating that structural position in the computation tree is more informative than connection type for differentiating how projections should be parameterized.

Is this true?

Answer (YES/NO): NO